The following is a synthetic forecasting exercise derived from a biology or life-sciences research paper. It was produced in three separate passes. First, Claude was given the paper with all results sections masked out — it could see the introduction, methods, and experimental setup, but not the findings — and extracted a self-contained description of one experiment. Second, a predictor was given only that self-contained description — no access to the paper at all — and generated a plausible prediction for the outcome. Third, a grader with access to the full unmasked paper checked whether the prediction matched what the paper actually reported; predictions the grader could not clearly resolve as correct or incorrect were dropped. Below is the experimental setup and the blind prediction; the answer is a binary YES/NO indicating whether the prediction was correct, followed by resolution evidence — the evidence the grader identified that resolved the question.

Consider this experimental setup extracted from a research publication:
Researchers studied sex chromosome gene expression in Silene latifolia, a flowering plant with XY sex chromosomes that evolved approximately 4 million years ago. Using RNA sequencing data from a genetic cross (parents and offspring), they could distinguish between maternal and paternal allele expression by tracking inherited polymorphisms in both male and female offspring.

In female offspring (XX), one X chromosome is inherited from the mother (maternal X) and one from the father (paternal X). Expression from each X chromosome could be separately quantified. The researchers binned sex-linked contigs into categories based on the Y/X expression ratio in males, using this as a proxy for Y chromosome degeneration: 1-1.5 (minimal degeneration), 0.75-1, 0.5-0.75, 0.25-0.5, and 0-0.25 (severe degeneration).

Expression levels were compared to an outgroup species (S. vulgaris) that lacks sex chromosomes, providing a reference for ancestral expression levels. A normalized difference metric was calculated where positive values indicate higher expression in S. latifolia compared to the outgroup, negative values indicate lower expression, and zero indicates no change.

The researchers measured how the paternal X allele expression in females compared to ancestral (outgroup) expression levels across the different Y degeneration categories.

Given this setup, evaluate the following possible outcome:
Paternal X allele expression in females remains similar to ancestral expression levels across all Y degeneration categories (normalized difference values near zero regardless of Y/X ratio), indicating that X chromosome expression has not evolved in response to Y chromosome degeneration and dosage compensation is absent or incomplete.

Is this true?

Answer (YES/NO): NO